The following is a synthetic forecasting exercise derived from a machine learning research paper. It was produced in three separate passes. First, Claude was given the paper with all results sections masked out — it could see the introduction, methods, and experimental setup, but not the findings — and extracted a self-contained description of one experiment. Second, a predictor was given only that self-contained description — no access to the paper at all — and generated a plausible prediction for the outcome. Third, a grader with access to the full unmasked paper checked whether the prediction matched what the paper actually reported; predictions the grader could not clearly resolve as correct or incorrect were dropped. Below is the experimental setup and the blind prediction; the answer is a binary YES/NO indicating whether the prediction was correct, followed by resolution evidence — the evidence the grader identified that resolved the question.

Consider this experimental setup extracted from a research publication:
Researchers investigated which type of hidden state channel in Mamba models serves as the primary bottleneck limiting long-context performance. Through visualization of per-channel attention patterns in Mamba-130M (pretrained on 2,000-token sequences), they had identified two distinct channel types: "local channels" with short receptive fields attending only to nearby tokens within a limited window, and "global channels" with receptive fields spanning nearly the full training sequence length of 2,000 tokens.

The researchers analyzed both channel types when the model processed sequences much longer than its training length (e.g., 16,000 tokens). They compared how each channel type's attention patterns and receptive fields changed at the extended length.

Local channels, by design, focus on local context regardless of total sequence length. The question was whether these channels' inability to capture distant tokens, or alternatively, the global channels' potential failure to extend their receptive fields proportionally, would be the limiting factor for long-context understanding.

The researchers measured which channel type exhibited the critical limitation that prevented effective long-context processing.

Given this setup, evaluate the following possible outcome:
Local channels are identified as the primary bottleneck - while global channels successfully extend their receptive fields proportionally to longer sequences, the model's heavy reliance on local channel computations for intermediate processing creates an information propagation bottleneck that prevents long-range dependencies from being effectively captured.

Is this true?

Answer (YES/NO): NO